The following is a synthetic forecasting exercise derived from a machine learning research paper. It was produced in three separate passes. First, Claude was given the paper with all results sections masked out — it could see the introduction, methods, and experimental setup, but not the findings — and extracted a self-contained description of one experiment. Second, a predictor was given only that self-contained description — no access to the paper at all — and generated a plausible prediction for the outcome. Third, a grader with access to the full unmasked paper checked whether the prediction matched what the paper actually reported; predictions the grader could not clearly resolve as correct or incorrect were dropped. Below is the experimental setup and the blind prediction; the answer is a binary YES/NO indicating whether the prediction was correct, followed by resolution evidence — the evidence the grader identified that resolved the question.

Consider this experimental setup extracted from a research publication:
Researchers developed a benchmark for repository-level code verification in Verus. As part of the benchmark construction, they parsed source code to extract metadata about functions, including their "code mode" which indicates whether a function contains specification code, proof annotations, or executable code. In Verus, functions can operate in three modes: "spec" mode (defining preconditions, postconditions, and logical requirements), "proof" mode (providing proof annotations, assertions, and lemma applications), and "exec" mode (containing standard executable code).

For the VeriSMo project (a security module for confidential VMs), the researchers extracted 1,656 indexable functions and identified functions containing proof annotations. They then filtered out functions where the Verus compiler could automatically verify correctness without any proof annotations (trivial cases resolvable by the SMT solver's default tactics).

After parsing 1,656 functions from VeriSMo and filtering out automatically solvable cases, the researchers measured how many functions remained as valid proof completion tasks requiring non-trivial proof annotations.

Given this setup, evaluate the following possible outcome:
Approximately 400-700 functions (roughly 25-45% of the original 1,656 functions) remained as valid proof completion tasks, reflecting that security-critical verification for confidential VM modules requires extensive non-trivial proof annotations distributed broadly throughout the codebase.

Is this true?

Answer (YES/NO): NO